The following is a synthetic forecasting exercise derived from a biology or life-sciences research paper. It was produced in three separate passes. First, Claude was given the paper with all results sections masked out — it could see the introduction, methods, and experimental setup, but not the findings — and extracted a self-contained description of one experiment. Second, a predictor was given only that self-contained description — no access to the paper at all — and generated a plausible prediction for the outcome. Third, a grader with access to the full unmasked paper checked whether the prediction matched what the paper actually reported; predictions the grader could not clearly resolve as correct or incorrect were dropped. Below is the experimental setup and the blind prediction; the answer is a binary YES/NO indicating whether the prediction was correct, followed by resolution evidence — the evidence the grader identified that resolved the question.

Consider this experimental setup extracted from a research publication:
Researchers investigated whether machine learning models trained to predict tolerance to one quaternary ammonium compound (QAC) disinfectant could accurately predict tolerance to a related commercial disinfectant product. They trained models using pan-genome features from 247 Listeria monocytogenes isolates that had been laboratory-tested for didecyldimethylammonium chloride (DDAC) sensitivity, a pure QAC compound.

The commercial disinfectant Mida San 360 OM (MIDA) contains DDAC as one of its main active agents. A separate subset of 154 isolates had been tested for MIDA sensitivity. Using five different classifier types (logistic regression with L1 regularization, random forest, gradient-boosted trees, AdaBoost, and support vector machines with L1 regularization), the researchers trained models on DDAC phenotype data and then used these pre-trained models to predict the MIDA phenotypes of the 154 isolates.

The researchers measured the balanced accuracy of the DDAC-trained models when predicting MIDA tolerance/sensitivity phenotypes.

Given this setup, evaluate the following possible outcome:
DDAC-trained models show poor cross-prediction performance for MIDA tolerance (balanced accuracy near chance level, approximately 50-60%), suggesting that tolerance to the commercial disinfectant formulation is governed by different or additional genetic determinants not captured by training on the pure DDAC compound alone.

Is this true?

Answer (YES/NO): NO